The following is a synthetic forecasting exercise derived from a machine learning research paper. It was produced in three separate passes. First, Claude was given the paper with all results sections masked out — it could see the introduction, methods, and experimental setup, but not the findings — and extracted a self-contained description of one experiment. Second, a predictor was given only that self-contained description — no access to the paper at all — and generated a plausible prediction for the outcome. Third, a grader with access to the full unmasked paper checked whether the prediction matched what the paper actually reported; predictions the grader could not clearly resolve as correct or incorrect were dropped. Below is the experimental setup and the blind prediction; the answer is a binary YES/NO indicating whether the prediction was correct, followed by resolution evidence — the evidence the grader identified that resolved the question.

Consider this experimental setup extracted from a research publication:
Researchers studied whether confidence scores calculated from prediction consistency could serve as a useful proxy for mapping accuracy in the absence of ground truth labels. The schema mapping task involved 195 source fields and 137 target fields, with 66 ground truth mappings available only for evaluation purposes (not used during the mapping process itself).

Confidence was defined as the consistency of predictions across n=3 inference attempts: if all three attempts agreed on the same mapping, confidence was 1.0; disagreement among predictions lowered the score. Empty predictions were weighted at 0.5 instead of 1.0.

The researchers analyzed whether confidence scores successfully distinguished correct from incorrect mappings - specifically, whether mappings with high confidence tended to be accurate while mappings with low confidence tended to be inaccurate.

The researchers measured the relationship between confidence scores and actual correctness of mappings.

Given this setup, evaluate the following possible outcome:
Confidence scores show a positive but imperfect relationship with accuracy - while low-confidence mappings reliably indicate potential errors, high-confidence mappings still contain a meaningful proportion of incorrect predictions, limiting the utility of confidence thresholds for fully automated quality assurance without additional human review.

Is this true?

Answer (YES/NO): YES